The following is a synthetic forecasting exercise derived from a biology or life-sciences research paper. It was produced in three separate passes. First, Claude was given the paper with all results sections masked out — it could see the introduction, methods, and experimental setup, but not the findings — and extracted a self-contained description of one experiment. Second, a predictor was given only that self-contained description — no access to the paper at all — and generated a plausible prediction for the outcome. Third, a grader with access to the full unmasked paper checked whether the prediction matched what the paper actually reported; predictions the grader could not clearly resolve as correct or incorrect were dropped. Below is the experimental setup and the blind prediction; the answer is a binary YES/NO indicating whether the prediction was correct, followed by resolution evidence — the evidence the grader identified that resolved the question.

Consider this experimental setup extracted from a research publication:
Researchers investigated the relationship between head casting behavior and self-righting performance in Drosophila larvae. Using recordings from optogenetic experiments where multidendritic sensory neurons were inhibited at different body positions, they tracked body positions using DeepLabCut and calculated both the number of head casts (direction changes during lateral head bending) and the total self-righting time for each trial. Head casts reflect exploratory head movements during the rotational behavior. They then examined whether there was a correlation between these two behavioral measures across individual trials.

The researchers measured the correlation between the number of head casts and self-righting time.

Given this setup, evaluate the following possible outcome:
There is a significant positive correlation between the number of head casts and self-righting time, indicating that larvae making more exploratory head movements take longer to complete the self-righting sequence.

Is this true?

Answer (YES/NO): YES